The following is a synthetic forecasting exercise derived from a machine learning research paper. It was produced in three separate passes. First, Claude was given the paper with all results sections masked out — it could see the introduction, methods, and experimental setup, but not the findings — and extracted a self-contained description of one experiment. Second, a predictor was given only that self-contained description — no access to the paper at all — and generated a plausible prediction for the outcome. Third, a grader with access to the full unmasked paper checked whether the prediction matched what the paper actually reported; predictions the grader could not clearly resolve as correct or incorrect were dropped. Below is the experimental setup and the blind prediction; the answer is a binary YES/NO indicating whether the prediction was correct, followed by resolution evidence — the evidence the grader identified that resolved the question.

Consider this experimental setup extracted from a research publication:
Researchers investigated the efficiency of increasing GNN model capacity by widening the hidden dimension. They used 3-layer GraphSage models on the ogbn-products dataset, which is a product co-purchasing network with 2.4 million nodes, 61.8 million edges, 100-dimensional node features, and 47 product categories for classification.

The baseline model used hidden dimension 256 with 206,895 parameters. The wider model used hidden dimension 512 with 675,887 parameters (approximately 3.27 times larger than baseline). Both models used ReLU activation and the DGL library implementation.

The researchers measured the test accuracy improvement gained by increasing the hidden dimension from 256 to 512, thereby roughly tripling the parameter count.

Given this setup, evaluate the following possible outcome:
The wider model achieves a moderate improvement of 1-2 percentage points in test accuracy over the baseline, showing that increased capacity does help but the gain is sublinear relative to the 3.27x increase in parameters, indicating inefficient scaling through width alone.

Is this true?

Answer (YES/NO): YES